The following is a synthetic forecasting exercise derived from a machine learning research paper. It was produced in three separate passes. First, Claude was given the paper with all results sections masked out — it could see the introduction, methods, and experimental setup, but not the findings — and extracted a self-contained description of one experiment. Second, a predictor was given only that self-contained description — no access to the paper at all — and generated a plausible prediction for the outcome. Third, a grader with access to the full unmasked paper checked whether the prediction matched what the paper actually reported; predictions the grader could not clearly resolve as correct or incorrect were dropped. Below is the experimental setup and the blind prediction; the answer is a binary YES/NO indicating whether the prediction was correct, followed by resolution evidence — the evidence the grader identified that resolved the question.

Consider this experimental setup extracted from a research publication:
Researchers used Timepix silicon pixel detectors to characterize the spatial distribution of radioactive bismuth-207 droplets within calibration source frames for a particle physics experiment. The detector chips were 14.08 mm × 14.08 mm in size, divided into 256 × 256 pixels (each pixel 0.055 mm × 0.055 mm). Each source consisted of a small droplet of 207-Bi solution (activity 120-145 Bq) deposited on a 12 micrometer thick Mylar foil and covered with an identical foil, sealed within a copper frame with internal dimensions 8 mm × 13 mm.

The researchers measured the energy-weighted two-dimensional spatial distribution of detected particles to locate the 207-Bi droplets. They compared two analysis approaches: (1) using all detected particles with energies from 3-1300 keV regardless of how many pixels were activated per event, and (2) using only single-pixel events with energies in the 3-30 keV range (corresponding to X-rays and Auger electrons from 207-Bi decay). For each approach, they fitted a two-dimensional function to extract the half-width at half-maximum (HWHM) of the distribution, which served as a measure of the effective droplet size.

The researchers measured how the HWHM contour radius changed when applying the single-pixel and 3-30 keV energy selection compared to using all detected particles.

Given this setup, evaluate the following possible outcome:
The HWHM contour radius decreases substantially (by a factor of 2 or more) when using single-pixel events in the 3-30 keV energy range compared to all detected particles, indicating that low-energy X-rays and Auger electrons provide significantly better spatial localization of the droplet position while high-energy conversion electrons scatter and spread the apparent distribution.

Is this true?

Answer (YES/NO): NO